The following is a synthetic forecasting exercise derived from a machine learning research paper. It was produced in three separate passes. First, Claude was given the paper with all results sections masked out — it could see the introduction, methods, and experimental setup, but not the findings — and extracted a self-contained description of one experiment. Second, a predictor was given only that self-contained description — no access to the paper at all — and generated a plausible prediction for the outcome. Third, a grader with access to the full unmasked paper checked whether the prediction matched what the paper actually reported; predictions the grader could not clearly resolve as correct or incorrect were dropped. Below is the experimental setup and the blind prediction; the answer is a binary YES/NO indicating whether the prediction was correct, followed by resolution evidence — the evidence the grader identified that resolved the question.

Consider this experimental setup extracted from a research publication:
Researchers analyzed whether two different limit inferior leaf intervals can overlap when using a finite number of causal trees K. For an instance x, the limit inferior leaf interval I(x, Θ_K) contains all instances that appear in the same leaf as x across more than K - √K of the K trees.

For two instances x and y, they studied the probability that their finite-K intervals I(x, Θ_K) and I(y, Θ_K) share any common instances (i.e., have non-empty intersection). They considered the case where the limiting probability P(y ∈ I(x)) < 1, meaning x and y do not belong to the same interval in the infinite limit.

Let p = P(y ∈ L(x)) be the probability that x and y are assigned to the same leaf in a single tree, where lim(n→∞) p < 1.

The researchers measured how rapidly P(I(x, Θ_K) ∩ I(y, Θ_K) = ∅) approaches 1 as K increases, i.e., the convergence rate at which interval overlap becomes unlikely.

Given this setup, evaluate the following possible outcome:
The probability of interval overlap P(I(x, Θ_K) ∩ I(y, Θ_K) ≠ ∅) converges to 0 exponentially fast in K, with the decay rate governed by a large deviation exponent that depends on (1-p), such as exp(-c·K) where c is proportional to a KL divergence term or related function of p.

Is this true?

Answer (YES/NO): NO